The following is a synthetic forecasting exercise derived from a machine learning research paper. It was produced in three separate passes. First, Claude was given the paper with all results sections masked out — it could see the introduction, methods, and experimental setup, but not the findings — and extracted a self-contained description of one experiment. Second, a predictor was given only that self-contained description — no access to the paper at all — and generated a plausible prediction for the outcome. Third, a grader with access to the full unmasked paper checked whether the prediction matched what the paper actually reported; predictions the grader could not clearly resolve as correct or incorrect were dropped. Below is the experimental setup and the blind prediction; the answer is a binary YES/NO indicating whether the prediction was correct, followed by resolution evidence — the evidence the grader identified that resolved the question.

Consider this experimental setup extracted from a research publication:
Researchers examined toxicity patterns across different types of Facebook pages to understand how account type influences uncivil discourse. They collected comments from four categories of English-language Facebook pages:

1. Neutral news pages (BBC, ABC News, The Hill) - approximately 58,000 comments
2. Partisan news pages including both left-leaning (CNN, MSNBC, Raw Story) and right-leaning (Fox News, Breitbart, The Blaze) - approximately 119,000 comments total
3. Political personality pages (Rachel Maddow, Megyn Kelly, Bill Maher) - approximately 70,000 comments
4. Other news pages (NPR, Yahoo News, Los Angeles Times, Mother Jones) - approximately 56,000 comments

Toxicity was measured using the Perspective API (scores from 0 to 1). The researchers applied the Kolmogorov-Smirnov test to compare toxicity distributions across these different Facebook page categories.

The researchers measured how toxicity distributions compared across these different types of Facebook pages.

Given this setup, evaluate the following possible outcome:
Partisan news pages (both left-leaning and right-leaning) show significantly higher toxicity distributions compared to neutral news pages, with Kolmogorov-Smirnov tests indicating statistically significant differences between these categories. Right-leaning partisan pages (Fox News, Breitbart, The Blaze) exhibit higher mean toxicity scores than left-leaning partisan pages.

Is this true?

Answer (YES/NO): NO